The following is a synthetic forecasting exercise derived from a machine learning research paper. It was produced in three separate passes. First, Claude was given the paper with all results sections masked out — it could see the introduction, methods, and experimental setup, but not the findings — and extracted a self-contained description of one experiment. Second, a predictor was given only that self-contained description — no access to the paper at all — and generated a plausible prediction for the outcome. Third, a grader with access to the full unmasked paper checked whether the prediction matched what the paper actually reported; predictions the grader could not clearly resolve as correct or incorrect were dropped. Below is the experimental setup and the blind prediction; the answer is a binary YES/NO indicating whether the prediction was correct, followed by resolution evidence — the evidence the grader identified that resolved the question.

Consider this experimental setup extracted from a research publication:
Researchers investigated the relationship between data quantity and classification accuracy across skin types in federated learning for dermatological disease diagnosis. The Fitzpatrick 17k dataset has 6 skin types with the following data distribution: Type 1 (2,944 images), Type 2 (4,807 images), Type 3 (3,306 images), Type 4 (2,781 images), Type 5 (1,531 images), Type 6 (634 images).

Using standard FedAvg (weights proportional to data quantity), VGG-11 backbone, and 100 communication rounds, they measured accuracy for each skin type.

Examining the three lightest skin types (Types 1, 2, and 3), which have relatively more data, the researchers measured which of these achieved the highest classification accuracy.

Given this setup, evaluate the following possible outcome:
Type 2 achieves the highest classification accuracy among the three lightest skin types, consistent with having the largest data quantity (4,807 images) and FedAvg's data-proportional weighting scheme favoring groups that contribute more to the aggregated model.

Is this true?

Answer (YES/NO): NO